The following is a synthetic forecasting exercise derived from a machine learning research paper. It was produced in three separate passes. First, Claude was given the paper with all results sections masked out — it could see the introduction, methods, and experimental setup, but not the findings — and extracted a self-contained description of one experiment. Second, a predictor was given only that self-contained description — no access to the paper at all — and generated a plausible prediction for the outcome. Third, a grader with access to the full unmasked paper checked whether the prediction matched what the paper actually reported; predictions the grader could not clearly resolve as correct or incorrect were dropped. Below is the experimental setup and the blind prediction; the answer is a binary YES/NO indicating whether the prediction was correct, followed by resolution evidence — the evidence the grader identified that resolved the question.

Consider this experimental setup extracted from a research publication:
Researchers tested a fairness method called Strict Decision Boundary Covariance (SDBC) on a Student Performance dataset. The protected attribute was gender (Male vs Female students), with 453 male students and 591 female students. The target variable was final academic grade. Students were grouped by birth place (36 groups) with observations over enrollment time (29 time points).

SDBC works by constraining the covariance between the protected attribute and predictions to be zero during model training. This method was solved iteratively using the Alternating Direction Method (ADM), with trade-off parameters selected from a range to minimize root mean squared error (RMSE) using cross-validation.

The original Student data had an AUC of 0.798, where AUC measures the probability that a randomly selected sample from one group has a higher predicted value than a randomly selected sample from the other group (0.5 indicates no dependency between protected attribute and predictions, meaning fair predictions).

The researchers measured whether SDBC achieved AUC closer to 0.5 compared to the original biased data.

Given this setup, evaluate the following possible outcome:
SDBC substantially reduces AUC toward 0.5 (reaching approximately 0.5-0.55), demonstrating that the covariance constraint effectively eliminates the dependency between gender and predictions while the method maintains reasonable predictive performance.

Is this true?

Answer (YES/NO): NO